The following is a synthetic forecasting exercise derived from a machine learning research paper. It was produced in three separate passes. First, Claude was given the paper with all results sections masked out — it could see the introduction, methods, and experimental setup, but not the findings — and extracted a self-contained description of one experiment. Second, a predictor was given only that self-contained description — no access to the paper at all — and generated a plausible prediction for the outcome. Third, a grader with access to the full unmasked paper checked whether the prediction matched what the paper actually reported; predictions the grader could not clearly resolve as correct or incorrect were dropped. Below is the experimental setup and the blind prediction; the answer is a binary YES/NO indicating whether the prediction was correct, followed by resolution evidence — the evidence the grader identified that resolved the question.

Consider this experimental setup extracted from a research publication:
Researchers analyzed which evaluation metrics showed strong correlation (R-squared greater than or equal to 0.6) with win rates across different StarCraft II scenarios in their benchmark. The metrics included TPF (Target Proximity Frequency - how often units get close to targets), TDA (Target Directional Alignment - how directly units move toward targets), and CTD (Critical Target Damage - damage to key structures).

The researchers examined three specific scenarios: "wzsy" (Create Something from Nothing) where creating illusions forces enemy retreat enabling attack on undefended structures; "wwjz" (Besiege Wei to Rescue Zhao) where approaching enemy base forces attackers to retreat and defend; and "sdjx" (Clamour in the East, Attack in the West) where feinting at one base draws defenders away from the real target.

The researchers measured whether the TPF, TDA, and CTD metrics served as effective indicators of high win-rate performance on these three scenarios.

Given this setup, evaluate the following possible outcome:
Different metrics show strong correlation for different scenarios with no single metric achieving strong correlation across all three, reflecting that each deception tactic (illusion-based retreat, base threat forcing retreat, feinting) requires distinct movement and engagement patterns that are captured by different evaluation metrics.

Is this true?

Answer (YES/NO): NO